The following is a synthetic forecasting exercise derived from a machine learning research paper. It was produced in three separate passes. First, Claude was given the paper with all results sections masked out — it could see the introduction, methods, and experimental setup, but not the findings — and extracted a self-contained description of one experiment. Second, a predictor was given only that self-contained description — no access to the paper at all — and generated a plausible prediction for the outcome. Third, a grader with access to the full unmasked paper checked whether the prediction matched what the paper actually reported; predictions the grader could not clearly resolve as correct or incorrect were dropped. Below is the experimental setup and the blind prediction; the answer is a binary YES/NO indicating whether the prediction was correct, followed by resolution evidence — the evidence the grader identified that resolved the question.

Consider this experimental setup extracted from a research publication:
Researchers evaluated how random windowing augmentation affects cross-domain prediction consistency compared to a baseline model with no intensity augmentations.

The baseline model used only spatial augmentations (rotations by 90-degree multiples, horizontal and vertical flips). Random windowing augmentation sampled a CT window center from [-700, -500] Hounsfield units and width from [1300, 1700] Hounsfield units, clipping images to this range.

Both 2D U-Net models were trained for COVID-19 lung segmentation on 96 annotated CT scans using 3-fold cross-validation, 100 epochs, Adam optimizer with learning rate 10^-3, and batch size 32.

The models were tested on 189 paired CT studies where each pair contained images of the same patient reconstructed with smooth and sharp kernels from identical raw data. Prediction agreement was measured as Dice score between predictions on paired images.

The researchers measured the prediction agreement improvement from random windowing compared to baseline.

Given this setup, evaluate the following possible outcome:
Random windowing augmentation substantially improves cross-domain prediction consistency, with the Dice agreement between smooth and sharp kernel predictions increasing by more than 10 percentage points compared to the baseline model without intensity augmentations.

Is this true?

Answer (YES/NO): NO